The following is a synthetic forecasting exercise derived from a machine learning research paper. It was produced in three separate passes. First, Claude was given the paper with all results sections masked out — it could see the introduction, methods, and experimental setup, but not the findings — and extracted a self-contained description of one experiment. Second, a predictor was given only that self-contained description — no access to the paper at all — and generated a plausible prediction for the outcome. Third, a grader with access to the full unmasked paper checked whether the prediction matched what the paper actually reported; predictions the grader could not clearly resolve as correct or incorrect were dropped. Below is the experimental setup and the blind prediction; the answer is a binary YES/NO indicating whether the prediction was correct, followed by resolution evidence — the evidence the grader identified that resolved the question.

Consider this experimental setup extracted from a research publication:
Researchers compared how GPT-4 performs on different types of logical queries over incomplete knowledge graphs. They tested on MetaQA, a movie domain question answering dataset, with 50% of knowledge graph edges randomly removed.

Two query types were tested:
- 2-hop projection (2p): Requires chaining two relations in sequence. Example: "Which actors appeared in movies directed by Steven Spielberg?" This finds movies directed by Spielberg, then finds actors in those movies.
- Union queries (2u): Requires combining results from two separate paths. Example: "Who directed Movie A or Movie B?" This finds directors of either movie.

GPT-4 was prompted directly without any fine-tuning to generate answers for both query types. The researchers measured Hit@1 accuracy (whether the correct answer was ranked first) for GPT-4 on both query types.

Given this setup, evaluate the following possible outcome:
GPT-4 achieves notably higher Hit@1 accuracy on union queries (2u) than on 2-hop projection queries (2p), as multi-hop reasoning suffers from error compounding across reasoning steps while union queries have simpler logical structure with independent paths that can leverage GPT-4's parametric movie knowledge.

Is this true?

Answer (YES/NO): YES